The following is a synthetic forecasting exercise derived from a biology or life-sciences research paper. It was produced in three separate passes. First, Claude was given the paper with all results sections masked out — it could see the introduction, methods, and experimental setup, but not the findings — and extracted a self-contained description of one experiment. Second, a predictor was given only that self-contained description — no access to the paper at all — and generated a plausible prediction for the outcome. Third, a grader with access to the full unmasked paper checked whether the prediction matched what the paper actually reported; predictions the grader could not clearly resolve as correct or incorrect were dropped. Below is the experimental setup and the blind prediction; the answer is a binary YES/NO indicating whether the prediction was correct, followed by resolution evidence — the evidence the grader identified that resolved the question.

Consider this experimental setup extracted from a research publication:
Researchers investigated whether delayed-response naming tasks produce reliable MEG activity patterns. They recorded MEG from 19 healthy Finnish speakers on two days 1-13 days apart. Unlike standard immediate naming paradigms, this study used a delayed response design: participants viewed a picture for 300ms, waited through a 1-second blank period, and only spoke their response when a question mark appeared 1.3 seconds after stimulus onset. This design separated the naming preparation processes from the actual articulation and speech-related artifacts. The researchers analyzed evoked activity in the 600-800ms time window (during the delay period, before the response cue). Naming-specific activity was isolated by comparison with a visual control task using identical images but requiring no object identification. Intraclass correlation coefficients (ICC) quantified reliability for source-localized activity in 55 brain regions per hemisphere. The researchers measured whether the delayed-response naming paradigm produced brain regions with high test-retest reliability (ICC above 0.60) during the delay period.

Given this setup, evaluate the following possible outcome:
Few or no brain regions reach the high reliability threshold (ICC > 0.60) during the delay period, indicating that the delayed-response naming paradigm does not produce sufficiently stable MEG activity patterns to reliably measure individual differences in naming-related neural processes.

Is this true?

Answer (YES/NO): NO